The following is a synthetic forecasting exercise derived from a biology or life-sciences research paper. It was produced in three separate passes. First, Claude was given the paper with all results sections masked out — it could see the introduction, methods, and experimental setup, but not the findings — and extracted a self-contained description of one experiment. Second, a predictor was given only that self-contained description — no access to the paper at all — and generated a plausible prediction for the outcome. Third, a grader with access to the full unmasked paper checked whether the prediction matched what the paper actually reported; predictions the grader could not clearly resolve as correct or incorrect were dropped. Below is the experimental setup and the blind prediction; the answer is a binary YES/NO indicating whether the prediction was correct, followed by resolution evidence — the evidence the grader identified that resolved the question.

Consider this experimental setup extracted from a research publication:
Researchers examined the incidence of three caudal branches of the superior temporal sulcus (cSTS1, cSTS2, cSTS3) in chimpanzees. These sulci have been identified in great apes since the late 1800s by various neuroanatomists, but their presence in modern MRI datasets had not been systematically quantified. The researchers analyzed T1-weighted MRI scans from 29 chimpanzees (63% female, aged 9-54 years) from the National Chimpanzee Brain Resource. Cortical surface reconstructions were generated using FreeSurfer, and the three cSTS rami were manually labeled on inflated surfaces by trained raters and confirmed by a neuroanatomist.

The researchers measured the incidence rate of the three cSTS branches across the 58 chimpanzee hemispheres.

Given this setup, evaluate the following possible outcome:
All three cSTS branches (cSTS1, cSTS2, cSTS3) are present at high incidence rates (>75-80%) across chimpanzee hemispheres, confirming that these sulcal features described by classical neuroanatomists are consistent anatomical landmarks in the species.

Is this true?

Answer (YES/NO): YES